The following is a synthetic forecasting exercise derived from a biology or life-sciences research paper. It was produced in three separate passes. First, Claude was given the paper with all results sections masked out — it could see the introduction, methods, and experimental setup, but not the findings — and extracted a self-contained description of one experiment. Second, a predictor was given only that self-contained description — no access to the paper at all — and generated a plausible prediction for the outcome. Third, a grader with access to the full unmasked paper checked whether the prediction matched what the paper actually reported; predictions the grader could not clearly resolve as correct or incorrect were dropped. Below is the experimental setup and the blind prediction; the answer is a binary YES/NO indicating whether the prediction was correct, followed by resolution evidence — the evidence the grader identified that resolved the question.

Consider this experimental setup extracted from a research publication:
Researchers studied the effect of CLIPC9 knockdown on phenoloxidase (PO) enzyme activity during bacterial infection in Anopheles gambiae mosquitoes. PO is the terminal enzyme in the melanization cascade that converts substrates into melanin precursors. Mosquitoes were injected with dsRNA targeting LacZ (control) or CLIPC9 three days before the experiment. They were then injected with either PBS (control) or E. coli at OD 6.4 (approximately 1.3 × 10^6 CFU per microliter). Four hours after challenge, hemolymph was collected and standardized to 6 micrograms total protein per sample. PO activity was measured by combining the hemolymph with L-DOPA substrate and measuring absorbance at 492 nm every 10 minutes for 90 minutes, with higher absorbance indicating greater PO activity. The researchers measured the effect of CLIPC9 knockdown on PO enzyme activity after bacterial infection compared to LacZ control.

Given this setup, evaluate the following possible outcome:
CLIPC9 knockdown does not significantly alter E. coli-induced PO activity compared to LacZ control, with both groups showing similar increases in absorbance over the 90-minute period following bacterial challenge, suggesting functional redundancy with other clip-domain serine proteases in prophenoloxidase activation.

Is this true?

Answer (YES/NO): NO